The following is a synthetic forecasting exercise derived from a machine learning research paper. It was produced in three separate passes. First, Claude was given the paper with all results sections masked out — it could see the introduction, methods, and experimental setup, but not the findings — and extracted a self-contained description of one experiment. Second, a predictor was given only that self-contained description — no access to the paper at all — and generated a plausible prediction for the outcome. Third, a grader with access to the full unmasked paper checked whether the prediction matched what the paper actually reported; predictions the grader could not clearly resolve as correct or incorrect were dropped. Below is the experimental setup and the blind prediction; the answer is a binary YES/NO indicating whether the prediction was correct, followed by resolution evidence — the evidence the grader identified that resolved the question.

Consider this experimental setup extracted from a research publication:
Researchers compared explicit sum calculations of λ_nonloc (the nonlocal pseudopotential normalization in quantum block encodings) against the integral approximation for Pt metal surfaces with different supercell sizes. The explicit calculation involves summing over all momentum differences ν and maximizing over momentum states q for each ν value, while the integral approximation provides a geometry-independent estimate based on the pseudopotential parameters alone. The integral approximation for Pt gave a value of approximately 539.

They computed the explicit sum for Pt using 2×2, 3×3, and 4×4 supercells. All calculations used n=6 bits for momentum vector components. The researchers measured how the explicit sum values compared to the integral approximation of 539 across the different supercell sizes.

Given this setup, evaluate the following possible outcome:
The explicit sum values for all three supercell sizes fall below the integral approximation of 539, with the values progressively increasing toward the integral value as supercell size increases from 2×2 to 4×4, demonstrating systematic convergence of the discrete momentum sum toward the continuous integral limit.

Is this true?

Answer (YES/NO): YES